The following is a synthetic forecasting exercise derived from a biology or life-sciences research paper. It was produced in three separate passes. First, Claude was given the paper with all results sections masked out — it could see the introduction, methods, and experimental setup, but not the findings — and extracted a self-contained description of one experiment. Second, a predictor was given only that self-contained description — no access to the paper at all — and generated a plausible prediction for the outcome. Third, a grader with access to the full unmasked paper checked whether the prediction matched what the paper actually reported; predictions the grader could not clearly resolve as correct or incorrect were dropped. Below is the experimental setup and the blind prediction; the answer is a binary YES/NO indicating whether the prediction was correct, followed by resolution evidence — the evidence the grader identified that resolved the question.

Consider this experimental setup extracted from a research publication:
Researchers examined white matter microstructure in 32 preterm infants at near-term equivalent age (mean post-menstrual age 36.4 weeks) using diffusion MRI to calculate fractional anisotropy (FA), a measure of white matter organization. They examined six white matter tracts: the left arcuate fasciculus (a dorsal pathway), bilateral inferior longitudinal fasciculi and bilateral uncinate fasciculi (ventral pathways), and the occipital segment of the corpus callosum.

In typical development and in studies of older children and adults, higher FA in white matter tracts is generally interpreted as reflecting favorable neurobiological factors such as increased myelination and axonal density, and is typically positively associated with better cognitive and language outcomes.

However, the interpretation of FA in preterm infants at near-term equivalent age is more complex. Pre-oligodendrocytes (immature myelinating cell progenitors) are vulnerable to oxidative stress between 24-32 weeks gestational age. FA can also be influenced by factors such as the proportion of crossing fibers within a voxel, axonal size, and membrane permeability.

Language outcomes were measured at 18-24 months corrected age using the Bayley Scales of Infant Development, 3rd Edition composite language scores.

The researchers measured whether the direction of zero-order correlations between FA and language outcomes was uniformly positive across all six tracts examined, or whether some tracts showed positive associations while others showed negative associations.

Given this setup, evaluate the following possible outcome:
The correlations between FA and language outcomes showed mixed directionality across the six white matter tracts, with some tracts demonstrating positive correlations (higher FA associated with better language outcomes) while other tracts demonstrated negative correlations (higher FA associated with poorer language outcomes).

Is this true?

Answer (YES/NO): YES